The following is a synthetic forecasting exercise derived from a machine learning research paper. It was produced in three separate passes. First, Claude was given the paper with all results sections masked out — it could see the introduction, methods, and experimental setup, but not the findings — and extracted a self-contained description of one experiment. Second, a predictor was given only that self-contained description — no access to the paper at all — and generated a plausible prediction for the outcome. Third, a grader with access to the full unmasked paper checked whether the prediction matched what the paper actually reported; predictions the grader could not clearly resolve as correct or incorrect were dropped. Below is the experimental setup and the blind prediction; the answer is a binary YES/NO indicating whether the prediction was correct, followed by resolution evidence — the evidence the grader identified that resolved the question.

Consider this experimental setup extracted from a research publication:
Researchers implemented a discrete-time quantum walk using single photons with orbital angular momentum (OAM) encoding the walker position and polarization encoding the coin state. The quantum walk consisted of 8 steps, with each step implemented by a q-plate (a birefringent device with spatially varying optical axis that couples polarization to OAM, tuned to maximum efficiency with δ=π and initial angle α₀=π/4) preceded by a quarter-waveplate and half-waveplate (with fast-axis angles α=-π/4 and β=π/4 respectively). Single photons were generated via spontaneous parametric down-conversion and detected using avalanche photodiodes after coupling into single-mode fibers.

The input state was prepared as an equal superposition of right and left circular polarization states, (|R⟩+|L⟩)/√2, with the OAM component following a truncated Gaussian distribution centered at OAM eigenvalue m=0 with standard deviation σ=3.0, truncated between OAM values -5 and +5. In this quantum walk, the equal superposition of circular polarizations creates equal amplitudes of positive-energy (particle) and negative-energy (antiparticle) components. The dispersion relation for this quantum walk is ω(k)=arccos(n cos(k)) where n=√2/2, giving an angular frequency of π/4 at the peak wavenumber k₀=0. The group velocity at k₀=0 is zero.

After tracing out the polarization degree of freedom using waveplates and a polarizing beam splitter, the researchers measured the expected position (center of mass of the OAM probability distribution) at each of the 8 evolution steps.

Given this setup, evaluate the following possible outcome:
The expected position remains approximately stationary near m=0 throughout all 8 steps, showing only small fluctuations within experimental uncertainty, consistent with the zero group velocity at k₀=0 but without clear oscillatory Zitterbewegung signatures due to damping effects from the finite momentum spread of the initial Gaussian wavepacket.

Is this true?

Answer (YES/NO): NO